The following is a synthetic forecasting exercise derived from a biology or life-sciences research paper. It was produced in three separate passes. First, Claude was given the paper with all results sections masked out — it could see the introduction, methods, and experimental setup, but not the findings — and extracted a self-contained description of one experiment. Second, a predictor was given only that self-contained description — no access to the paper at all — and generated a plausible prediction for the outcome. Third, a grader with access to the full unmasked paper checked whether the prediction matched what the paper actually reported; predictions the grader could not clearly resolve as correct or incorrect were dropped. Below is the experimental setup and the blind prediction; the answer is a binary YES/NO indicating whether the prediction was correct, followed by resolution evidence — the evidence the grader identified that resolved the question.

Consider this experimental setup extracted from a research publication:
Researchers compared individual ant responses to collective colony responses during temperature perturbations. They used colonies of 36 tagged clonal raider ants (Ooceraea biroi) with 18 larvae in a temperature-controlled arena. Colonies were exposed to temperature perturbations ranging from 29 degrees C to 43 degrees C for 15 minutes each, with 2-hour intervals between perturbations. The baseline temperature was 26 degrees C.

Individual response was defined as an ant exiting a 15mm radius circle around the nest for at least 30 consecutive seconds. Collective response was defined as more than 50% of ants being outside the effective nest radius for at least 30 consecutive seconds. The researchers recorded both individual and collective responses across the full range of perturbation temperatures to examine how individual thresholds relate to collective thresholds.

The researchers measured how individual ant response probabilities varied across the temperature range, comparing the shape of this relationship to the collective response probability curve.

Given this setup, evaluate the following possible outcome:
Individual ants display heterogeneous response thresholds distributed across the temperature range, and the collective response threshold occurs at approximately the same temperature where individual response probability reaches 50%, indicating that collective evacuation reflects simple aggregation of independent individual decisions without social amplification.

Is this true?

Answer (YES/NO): NO